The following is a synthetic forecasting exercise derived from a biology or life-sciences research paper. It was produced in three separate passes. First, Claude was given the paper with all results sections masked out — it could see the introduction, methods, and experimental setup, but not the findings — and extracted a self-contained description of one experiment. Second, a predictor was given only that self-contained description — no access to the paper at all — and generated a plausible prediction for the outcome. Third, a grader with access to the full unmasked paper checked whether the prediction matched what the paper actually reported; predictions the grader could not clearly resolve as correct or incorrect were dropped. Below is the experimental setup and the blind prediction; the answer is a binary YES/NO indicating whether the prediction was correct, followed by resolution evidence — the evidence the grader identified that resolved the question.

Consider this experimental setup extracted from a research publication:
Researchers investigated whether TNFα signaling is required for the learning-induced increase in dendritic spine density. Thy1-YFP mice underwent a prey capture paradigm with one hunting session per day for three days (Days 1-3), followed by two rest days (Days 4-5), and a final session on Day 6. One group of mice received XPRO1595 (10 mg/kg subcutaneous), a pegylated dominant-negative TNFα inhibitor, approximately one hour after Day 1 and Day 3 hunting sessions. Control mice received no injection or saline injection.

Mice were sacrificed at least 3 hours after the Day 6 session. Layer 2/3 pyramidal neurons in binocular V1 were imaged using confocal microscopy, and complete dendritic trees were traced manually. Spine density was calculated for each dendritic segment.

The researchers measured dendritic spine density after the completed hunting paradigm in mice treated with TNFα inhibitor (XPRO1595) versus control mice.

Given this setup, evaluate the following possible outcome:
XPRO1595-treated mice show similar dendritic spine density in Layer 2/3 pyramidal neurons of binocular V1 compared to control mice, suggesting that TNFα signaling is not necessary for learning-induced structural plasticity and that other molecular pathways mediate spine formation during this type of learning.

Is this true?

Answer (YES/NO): NO